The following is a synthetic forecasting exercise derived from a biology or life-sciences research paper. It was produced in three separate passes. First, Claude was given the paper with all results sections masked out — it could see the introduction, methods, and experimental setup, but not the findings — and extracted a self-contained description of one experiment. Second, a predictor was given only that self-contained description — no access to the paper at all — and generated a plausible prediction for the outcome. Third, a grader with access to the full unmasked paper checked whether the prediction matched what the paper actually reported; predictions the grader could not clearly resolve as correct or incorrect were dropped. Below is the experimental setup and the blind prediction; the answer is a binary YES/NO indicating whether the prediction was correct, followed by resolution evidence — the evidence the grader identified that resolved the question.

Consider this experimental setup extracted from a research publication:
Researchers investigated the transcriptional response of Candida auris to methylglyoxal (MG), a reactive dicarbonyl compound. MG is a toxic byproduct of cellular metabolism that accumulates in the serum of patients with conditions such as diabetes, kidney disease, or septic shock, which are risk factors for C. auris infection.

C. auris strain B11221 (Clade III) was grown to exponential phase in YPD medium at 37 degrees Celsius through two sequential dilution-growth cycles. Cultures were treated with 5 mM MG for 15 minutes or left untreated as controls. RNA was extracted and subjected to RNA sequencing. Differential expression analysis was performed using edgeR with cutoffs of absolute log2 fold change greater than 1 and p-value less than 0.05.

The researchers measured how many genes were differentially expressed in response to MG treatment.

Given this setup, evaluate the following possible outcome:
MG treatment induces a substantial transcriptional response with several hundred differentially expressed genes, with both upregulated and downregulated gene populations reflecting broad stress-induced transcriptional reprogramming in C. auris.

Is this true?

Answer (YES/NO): YES